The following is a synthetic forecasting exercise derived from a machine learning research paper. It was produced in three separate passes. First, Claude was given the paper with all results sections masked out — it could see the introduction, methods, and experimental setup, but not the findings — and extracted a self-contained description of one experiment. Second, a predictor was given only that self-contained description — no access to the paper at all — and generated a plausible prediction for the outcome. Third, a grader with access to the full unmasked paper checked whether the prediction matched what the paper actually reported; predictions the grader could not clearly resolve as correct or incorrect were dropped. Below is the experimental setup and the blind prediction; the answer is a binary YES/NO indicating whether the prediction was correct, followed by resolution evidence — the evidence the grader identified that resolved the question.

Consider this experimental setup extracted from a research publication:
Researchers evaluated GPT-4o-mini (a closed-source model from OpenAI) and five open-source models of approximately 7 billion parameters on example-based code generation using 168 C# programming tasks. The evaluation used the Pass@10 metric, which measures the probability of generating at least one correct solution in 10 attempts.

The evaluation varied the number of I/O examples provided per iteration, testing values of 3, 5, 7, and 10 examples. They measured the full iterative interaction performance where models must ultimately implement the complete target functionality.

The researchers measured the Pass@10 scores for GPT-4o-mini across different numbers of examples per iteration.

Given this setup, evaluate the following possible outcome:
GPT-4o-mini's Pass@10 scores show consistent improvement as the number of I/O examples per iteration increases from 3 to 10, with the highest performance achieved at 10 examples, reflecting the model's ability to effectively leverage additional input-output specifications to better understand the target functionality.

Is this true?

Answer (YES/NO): NO